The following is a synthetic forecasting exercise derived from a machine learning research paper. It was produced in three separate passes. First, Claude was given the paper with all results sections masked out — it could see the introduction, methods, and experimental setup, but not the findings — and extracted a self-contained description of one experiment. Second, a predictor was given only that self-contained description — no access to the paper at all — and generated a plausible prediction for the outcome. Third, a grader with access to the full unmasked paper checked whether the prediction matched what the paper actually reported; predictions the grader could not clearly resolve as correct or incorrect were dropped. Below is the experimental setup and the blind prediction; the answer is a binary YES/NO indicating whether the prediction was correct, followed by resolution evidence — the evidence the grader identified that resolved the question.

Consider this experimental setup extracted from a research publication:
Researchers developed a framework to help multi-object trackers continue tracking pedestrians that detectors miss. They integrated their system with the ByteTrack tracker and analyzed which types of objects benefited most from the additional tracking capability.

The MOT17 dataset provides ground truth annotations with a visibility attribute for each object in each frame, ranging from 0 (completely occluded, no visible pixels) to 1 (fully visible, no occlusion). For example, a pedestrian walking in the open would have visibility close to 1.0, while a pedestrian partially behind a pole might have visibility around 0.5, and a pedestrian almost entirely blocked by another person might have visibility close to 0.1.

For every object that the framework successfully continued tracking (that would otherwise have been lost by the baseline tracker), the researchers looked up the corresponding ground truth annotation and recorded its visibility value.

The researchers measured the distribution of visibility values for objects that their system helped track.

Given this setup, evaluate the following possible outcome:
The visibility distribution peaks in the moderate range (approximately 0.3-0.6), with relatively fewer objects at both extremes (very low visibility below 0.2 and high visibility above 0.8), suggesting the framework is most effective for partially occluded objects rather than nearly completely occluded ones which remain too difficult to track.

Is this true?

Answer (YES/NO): NO